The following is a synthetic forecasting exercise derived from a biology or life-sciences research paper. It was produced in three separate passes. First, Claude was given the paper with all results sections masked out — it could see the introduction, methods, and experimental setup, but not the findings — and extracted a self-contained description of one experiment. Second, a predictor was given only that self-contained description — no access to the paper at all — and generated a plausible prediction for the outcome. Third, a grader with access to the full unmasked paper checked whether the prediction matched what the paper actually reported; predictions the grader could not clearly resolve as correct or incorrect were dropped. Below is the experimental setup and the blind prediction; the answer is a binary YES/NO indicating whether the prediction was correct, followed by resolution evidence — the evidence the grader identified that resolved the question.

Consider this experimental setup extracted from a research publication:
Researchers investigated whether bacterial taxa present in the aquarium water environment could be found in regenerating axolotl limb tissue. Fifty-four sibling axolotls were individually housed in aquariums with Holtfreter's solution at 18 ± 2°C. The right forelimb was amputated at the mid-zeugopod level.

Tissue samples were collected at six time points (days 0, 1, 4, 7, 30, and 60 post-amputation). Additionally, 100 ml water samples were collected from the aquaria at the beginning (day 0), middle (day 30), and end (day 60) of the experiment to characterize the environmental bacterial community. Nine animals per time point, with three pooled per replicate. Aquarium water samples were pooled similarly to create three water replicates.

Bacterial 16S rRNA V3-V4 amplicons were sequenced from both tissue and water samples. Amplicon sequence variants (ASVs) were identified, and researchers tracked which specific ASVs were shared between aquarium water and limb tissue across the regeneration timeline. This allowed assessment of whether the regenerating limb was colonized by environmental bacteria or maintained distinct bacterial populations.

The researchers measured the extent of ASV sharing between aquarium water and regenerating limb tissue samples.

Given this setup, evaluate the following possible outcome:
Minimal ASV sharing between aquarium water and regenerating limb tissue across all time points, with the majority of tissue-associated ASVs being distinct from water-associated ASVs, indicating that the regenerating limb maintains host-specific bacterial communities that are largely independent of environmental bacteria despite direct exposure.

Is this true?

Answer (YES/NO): YES